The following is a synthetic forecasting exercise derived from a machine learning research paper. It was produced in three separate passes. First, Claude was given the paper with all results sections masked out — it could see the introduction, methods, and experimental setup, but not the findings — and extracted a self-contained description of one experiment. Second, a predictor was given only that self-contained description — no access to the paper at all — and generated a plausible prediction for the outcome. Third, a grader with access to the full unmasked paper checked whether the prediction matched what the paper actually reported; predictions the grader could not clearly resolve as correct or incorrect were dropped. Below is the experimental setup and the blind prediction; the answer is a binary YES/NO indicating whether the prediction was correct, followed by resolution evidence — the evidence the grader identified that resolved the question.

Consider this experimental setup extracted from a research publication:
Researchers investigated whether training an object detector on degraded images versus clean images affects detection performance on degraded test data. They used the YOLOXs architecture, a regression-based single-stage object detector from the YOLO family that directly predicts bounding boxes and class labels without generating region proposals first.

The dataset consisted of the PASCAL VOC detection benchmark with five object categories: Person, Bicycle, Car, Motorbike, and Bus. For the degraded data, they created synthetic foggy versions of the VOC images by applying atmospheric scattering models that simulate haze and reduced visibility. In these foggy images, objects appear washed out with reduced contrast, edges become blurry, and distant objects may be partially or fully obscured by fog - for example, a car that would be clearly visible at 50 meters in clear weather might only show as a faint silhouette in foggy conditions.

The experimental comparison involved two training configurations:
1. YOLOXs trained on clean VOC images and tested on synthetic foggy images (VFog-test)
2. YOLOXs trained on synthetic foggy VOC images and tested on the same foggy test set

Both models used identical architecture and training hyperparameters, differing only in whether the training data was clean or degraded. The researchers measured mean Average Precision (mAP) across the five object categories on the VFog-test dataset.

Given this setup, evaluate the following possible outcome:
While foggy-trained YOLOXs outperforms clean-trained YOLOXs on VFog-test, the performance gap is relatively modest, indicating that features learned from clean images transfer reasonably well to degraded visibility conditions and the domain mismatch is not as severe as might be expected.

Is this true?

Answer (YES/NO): NO